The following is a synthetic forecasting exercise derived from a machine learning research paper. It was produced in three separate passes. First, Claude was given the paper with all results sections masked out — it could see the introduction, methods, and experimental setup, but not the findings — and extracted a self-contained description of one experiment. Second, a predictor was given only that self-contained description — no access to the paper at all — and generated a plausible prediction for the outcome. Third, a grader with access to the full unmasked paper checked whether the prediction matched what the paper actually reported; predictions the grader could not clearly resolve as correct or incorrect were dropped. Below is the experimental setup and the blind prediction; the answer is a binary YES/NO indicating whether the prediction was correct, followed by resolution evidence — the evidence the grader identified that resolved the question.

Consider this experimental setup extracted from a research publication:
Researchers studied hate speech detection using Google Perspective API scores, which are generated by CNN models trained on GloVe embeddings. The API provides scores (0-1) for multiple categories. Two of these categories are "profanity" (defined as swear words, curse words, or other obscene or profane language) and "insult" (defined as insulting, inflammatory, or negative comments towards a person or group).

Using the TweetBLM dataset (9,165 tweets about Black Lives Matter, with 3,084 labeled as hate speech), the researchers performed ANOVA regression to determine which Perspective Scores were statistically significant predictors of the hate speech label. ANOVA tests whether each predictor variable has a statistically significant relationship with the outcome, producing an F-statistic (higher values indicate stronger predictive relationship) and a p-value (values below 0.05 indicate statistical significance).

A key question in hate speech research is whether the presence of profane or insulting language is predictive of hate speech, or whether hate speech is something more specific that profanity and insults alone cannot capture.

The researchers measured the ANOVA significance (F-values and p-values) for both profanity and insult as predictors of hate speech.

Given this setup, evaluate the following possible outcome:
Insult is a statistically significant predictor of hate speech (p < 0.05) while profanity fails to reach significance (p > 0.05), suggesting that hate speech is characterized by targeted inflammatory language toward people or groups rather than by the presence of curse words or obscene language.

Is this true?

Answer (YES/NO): NO